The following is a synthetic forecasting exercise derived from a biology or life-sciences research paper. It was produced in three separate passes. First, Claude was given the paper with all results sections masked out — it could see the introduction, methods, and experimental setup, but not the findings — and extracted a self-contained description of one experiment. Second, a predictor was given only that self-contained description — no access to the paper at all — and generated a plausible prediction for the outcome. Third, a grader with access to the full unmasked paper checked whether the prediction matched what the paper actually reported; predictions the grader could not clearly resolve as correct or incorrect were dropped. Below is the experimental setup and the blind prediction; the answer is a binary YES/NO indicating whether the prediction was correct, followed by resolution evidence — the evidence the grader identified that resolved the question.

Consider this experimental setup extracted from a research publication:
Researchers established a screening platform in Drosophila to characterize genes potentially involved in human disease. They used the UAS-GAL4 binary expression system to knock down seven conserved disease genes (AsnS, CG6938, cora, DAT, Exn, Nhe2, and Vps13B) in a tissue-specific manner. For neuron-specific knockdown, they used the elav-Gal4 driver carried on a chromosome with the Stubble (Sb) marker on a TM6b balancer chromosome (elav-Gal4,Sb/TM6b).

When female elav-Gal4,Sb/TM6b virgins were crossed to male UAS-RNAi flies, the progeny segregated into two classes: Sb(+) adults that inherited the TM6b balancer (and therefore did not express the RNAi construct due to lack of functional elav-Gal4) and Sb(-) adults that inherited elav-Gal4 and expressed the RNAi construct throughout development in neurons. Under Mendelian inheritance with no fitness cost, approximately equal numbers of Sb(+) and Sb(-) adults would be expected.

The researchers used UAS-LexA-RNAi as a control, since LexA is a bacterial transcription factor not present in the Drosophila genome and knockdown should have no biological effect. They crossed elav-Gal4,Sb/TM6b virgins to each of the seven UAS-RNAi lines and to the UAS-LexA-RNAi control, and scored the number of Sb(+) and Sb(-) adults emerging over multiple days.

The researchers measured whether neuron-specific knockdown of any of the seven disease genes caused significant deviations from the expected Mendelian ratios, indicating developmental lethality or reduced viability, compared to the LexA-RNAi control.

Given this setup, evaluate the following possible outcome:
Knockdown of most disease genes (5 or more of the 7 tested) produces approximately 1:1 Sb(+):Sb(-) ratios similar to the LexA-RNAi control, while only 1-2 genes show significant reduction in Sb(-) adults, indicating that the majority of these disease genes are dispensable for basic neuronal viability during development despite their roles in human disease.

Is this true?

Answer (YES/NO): NO